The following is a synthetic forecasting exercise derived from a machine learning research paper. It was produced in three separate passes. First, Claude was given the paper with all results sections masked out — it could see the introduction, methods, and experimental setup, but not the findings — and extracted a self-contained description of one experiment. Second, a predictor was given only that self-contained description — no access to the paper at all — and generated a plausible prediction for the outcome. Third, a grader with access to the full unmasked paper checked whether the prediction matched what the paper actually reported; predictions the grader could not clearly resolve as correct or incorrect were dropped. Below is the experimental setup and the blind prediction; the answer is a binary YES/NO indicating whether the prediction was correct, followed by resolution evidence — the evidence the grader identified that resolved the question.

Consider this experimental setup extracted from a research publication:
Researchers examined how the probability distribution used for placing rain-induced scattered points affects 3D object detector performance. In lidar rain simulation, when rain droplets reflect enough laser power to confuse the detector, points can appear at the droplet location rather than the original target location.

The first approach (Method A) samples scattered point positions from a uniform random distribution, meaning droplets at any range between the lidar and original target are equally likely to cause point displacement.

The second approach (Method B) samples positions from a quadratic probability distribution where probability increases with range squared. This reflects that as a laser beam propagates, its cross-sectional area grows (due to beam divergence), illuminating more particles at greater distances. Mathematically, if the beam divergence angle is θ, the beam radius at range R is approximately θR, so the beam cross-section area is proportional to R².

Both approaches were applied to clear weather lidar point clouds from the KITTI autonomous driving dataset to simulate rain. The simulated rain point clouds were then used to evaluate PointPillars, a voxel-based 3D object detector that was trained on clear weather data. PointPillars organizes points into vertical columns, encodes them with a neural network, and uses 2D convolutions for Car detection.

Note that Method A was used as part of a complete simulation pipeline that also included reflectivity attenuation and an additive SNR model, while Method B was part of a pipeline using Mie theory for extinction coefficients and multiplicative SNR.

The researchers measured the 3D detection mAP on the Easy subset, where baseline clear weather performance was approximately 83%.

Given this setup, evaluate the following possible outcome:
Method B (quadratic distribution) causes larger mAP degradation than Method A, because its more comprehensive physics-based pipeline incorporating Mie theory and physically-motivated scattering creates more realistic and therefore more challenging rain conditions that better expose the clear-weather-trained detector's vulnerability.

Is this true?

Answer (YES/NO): YES